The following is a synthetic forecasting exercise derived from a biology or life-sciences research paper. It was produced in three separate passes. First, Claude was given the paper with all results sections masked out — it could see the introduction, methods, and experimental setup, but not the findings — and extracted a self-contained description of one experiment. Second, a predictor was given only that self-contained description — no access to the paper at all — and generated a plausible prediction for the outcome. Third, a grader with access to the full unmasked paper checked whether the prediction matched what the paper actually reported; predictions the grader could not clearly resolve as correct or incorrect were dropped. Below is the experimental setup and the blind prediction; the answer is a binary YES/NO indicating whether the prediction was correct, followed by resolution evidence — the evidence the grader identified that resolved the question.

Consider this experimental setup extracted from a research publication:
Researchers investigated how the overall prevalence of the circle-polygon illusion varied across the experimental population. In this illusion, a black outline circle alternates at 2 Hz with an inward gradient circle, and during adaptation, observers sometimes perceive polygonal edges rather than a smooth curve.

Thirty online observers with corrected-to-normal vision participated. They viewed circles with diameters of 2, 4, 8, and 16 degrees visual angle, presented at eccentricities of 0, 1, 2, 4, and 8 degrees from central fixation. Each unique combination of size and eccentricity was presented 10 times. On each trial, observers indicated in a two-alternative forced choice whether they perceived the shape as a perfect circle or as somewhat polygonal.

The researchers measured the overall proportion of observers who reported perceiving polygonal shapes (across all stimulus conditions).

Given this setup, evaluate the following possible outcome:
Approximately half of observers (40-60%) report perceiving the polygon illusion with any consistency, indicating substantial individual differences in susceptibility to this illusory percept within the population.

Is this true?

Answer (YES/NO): YES